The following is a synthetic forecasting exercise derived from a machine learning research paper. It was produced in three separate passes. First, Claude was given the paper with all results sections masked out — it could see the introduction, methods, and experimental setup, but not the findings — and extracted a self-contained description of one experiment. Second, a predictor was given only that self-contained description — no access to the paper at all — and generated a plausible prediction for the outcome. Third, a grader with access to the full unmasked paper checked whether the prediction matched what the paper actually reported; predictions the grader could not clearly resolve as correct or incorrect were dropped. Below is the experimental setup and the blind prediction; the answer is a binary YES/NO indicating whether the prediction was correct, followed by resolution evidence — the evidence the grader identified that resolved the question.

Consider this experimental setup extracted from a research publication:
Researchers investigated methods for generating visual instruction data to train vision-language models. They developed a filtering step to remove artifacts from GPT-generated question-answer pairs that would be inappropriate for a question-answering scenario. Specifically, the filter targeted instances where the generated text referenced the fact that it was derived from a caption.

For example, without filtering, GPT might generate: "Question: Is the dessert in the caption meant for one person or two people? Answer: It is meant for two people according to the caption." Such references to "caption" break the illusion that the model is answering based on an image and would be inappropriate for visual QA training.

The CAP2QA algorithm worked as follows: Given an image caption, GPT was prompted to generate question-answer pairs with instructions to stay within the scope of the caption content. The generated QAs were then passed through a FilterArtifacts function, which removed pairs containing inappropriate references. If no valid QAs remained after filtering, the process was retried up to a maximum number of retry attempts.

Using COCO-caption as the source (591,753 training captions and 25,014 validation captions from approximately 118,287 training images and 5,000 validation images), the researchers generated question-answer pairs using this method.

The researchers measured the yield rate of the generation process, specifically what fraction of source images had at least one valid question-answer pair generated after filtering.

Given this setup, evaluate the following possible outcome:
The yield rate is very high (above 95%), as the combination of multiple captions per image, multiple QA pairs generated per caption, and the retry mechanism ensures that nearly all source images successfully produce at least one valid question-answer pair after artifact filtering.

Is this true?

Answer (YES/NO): YES